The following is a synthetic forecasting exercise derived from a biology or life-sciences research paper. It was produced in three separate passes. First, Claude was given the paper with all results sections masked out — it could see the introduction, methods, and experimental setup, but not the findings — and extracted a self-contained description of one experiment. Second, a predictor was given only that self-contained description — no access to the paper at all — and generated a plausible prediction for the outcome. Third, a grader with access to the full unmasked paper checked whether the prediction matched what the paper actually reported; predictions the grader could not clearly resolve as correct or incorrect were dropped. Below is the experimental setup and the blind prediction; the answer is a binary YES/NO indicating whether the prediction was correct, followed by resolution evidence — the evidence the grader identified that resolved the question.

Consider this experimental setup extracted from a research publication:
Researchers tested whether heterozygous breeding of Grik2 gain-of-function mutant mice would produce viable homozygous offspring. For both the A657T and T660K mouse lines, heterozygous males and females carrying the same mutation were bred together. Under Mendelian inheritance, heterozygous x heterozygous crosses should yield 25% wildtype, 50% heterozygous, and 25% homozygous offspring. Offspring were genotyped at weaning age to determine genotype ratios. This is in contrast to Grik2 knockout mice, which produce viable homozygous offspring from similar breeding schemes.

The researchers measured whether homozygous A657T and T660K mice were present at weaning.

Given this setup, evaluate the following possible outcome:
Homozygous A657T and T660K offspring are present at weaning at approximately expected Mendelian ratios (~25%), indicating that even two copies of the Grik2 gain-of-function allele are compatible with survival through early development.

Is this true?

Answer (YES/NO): NO